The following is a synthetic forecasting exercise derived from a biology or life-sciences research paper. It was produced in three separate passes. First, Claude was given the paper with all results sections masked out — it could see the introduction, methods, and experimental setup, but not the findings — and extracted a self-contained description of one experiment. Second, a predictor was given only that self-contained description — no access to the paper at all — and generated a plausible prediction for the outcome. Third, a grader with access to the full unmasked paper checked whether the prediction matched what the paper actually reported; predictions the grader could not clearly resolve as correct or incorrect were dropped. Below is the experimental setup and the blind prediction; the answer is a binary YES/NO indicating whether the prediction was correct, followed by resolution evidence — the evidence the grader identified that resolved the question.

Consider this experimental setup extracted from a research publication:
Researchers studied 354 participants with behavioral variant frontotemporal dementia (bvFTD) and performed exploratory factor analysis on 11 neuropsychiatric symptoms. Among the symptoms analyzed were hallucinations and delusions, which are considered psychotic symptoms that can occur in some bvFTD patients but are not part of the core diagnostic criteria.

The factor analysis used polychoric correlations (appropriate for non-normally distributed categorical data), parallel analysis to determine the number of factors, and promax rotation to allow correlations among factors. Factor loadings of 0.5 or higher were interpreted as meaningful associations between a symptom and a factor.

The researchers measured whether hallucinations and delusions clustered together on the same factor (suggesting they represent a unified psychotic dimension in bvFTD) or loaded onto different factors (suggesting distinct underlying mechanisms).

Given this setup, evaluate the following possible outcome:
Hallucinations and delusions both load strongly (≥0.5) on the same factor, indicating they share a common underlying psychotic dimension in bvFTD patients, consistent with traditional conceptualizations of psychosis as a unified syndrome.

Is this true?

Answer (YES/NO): YES